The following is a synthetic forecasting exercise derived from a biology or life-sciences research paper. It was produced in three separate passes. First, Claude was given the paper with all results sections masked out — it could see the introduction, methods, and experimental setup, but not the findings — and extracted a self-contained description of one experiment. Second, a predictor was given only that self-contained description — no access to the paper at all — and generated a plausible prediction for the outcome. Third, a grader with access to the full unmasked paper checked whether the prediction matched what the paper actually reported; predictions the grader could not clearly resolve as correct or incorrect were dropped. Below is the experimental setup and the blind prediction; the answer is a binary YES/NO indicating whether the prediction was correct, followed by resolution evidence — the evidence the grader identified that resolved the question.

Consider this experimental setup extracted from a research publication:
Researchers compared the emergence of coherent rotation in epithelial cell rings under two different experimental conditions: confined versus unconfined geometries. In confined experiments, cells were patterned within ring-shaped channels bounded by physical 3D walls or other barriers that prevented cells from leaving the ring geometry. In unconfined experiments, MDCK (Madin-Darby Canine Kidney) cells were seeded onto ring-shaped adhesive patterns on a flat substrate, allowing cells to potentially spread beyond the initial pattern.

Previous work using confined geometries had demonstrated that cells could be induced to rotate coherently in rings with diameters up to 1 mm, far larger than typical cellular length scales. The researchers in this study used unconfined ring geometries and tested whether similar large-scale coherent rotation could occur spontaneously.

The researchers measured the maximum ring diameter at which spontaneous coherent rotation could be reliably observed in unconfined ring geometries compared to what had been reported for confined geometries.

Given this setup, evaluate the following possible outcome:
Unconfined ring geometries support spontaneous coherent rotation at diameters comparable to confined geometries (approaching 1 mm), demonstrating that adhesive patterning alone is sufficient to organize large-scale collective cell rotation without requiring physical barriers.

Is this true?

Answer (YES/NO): NO